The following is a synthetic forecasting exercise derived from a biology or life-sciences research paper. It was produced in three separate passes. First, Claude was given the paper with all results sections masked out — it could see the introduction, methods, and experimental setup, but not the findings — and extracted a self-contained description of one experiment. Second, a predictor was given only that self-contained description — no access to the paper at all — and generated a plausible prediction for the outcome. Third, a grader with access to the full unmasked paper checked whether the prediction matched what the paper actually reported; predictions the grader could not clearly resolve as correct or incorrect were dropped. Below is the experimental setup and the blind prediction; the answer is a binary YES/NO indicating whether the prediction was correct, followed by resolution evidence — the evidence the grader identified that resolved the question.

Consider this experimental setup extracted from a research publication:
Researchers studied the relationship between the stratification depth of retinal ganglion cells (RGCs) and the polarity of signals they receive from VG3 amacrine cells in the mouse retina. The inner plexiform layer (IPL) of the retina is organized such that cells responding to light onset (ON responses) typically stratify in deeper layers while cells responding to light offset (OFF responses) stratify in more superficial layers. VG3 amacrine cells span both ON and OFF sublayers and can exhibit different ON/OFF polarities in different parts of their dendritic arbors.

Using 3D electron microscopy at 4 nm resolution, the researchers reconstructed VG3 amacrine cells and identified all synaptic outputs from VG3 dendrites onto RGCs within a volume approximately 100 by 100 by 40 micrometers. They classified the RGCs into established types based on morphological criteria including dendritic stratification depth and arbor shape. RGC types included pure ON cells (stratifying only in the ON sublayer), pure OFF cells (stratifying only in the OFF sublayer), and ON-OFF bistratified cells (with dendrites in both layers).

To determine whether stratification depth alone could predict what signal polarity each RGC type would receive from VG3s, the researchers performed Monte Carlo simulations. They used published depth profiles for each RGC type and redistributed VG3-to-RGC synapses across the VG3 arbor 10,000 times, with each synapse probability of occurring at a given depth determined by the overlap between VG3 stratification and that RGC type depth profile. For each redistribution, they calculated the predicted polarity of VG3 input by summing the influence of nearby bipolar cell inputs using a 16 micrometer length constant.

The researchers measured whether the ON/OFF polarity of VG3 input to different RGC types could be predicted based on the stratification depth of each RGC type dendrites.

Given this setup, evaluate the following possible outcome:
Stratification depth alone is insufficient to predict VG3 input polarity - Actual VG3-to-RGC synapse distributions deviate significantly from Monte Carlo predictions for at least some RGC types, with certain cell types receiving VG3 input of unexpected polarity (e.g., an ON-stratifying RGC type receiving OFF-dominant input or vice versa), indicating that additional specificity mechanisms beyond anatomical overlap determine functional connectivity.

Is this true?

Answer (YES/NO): NO